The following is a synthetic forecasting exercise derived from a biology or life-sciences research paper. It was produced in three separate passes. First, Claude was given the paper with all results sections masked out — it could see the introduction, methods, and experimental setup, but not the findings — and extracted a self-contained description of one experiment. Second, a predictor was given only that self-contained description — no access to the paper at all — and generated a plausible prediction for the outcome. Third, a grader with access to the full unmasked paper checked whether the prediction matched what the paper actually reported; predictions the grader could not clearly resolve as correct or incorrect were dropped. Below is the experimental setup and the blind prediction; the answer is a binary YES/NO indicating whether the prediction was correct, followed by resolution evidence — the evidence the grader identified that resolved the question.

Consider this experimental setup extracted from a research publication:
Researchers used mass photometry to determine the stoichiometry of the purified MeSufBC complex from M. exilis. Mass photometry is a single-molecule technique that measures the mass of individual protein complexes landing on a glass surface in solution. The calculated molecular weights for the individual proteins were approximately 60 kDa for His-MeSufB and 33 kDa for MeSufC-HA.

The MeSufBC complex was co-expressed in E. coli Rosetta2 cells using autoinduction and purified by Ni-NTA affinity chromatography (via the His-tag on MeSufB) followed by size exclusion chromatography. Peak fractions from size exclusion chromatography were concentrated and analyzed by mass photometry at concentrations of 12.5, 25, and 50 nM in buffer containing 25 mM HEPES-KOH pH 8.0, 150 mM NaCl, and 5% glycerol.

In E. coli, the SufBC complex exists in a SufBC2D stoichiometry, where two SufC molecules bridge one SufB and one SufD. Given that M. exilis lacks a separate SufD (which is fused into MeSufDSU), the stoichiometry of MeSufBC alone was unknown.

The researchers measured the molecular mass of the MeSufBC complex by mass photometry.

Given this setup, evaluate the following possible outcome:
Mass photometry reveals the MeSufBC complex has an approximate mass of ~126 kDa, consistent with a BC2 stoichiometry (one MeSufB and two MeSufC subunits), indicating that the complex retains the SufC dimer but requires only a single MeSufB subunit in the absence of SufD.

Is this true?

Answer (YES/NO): NO